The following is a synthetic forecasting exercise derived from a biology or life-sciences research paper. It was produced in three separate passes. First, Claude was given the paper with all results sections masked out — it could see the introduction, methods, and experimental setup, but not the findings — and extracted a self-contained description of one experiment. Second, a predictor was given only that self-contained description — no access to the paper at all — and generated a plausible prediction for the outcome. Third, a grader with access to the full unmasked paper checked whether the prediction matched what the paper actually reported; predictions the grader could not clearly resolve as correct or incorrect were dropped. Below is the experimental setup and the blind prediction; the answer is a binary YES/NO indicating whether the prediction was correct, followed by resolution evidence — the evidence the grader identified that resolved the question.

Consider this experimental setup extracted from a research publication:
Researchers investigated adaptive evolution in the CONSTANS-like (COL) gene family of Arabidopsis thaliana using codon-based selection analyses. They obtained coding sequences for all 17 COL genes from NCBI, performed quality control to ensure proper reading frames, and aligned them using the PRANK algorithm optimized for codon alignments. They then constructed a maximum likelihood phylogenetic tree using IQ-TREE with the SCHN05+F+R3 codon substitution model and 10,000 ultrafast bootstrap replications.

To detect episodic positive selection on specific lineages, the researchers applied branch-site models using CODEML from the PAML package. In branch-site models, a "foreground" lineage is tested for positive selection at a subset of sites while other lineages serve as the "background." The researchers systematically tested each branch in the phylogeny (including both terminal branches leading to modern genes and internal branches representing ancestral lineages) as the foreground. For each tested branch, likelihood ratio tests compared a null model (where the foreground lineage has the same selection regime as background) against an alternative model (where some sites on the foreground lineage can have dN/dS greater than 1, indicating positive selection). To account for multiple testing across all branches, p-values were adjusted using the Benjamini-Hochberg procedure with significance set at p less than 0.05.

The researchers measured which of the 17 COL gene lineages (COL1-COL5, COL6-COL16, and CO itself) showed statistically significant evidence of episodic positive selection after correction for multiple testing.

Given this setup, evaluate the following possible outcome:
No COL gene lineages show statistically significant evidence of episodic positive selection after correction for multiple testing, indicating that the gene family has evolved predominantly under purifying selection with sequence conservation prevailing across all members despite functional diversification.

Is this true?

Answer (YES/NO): NO